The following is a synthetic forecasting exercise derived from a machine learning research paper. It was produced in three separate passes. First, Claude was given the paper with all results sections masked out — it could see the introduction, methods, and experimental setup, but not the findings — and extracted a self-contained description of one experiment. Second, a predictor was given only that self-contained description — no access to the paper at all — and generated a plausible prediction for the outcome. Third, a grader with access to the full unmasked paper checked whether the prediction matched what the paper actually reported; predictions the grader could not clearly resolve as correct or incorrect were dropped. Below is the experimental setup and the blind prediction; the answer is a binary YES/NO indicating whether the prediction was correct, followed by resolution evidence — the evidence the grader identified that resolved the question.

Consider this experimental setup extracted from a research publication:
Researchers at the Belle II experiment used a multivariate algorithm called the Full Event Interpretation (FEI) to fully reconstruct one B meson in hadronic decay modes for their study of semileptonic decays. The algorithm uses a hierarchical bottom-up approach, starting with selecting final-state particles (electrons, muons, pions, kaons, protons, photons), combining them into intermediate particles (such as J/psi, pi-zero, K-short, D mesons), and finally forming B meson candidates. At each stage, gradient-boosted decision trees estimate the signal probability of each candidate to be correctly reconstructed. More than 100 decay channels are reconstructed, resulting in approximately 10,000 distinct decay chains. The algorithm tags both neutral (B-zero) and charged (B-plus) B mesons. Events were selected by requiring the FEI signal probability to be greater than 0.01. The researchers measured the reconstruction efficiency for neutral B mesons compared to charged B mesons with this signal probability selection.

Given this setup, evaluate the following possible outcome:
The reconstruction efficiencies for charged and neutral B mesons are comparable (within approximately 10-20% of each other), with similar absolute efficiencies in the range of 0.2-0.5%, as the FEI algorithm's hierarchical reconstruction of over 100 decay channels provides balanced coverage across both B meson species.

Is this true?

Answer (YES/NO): NO